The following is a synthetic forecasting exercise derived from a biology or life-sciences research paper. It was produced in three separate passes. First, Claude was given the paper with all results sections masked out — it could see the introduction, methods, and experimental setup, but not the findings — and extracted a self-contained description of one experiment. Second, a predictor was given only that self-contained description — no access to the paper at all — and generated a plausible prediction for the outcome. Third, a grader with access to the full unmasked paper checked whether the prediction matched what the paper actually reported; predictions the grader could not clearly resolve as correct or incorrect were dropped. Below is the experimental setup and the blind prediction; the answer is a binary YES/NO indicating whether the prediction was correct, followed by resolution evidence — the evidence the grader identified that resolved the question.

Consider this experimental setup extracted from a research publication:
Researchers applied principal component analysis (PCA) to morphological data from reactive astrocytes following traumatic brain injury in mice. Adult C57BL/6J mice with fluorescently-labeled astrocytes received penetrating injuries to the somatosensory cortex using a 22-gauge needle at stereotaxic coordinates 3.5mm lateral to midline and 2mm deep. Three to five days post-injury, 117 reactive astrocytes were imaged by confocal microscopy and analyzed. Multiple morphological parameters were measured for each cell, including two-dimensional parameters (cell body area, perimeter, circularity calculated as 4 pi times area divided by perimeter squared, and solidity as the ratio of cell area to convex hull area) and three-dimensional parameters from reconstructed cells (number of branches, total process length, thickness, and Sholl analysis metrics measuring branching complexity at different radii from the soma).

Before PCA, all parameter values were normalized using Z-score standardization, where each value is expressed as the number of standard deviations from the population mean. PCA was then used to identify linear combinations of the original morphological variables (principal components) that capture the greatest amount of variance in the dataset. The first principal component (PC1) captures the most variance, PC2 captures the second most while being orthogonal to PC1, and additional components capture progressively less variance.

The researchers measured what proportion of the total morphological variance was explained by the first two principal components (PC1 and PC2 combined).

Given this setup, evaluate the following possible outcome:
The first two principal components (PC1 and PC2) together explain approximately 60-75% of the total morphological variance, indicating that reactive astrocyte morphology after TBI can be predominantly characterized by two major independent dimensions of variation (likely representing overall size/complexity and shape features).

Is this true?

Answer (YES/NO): NO